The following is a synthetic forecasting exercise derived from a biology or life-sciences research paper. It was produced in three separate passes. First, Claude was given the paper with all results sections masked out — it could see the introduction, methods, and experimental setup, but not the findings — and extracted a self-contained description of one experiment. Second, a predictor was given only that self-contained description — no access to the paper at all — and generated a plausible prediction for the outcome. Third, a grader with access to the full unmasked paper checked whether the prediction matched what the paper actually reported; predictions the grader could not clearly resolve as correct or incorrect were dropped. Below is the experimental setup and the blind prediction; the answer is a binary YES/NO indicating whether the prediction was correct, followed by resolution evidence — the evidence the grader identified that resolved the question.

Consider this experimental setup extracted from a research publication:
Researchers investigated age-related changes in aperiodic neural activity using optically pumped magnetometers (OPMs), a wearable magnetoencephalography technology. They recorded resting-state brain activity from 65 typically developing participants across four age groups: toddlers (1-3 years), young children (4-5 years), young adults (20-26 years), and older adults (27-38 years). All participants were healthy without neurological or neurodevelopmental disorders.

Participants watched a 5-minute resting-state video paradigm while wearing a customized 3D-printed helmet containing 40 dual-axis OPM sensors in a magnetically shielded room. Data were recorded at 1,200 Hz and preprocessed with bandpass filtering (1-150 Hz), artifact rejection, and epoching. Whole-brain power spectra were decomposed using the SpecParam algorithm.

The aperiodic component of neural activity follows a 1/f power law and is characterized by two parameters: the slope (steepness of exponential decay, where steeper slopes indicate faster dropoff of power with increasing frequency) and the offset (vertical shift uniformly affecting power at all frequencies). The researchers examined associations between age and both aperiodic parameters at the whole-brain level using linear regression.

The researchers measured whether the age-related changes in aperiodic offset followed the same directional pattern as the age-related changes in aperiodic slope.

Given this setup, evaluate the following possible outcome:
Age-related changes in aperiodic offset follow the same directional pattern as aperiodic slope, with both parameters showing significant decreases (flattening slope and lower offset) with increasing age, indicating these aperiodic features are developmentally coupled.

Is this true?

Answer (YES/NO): YES